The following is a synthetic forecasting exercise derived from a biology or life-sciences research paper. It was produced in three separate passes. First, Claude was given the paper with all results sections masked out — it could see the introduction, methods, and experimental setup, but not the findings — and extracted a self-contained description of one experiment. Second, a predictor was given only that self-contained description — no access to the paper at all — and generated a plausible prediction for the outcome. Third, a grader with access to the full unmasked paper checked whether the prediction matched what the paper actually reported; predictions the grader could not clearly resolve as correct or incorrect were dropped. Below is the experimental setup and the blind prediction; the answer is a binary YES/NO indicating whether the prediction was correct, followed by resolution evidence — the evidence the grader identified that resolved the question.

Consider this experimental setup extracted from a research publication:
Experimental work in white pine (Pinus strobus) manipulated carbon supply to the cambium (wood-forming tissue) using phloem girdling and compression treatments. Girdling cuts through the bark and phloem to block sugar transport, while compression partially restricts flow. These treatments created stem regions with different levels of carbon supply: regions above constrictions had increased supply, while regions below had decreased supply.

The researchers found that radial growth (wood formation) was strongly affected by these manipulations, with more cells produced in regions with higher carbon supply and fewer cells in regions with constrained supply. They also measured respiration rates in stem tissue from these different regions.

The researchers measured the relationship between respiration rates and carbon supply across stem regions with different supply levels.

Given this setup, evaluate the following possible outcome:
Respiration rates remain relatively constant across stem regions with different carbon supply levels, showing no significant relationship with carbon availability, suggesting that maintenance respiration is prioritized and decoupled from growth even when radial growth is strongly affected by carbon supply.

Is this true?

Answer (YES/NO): NO